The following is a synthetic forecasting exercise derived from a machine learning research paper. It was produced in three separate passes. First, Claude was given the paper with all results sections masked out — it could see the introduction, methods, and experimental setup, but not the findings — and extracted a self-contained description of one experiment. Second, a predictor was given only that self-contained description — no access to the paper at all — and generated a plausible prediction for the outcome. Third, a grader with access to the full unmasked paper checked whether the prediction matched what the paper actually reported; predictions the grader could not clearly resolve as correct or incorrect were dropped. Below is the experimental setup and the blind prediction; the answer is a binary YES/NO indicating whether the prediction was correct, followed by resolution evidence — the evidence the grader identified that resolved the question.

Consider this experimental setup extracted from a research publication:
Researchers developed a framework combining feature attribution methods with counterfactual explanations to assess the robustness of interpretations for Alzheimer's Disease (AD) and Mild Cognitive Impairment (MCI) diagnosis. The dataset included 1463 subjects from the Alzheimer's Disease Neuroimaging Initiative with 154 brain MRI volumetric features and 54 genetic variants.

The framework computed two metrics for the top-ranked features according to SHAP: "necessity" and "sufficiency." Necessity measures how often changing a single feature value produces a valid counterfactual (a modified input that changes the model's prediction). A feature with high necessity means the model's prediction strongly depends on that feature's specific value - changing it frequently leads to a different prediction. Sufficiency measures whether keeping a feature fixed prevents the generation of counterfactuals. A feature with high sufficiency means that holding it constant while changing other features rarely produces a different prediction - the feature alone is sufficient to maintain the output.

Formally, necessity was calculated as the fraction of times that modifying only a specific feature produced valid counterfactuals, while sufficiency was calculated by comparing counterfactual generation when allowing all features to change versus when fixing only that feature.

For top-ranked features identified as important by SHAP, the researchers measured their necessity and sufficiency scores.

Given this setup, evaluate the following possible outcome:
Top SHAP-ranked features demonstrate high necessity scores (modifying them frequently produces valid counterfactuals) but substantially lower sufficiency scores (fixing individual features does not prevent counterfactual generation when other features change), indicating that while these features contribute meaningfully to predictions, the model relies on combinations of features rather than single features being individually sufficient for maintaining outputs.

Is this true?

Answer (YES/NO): NO